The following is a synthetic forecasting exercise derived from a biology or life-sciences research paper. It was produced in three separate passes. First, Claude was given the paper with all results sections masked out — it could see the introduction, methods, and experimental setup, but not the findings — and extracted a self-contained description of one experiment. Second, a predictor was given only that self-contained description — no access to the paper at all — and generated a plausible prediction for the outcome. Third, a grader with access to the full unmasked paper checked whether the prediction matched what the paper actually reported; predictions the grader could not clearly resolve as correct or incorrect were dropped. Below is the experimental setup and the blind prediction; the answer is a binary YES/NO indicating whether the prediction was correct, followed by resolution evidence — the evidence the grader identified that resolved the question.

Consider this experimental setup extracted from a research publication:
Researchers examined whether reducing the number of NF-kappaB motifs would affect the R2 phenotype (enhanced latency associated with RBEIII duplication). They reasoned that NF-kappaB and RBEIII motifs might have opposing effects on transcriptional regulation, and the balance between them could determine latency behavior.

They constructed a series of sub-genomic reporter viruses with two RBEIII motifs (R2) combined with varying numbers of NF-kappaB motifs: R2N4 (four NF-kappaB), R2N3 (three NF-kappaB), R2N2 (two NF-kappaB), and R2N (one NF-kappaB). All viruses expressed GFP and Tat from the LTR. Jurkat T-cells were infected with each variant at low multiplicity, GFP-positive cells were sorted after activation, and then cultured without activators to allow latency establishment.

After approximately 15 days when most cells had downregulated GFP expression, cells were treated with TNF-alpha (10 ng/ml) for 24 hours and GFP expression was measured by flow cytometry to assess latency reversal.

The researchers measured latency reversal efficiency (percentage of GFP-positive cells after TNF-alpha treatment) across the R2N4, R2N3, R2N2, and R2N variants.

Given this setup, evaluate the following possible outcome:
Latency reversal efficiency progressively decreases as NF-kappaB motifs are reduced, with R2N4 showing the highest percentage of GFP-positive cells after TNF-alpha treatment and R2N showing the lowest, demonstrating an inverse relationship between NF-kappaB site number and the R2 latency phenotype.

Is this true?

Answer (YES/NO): YES